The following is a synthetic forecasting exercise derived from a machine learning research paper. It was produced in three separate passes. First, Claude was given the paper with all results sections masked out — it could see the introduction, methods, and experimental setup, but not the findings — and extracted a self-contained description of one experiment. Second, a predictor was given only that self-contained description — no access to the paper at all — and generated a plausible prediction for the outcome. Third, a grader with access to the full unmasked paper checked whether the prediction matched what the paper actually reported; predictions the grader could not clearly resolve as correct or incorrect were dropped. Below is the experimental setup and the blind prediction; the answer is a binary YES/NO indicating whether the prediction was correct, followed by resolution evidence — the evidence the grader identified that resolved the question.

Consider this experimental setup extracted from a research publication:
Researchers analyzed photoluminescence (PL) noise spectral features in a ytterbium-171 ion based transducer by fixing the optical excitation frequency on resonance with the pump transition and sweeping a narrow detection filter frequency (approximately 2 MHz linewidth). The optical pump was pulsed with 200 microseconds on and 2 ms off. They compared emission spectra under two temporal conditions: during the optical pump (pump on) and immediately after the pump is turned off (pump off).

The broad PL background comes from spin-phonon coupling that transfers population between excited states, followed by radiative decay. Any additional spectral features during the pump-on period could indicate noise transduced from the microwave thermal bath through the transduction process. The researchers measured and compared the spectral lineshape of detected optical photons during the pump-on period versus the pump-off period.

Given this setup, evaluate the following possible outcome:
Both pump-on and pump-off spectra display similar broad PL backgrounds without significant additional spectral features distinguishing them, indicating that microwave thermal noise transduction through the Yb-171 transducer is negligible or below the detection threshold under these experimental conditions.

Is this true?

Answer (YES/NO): NO